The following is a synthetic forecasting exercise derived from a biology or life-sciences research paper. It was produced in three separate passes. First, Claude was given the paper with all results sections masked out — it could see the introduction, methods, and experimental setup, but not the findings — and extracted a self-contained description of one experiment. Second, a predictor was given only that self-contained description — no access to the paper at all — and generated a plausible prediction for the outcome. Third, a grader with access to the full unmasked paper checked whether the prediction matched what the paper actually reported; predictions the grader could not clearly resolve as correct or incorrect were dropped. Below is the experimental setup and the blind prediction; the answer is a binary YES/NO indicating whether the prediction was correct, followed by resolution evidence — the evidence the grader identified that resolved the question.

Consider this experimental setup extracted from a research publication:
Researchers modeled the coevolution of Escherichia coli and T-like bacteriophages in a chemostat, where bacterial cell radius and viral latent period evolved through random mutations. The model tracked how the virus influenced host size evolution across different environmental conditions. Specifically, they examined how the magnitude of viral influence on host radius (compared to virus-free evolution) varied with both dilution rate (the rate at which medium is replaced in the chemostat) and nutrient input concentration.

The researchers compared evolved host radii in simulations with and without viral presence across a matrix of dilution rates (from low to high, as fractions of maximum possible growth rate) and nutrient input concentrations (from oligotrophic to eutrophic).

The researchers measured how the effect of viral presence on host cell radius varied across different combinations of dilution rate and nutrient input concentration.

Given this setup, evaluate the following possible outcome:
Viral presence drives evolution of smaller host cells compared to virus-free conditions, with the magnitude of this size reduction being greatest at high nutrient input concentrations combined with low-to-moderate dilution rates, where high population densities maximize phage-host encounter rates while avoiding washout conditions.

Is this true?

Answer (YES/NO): YES